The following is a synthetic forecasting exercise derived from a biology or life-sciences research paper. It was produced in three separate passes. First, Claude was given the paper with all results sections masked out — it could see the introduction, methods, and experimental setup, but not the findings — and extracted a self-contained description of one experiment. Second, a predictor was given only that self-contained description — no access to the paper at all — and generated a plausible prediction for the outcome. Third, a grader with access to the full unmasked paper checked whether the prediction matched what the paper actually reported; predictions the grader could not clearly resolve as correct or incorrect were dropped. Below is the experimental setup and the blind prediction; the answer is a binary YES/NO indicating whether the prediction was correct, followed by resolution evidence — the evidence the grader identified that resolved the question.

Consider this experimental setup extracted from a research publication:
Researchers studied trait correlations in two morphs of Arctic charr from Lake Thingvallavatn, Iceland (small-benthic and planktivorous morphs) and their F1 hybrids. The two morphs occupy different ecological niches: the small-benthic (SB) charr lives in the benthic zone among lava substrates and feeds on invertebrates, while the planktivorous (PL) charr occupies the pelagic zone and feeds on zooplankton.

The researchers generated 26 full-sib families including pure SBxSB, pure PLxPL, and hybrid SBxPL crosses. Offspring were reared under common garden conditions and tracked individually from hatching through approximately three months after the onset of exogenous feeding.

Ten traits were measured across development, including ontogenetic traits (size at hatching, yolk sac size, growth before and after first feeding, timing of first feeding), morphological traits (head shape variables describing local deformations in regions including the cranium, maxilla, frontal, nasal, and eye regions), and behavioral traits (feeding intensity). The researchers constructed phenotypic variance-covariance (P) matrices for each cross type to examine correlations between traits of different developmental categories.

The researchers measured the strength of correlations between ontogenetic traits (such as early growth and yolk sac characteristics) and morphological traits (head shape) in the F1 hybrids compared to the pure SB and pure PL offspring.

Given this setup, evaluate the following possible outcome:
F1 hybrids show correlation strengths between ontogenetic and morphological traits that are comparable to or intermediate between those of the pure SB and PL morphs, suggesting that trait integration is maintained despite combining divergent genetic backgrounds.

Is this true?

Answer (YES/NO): NO